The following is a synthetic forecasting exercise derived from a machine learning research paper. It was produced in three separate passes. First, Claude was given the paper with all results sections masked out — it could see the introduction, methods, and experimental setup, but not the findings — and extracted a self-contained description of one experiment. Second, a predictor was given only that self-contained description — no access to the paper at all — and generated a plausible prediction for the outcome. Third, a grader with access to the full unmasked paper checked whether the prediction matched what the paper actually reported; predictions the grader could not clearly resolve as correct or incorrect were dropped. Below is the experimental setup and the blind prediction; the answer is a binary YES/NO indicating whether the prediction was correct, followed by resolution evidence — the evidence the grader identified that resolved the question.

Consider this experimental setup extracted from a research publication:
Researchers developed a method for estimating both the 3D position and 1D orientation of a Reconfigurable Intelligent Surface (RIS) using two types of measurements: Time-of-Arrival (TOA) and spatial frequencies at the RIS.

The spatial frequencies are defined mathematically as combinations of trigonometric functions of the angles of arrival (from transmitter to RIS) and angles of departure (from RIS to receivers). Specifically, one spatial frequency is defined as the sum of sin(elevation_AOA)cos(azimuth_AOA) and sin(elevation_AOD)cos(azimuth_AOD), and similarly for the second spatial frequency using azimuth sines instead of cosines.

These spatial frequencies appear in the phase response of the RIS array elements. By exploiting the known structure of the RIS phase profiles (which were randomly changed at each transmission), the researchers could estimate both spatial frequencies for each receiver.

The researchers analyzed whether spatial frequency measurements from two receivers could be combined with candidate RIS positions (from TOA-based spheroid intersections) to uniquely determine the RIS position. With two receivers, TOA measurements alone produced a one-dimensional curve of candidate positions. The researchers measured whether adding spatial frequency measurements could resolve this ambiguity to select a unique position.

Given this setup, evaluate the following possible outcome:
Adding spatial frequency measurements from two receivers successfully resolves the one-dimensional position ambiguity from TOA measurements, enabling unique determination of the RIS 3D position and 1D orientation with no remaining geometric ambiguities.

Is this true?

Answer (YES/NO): YES